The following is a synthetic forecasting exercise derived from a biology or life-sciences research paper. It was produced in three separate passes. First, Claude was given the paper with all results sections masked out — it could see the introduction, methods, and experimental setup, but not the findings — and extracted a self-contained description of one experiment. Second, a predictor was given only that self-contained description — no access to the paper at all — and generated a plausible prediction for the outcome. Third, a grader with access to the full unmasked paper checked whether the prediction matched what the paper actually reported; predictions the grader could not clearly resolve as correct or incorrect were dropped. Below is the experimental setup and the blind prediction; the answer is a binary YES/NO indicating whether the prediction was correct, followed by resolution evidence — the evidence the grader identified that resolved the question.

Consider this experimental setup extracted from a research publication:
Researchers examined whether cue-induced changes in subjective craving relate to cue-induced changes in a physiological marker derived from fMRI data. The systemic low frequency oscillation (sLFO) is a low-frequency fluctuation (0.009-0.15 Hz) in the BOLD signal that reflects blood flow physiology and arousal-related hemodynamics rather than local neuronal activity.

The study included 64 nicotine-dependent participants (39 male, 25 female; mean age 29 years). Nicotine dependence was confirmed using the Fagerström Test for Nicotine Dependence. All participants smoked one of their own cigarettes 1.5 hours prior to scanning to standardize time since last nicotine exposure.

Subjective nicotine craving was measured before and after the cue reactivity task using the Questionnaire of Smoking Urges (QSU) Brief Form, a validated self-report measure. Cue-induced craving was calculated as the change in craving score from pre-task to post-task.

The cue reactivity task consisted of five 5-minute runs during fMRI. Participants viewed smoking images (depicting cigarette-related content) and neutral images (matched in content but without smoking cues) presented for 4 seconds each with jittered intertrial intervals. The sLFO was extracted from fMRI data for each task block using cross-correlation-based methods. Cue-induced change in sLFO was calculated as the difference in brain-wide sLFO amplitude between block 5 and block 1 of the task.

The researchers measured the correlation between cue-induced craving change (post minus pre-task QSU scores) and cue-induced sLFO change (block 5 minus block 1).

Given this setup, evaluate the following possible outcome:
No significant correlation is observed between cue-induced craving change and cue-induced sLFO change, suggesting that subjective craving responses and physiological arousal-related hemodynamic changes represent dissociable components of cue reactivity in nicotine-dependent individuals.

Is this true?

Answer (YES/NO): NO